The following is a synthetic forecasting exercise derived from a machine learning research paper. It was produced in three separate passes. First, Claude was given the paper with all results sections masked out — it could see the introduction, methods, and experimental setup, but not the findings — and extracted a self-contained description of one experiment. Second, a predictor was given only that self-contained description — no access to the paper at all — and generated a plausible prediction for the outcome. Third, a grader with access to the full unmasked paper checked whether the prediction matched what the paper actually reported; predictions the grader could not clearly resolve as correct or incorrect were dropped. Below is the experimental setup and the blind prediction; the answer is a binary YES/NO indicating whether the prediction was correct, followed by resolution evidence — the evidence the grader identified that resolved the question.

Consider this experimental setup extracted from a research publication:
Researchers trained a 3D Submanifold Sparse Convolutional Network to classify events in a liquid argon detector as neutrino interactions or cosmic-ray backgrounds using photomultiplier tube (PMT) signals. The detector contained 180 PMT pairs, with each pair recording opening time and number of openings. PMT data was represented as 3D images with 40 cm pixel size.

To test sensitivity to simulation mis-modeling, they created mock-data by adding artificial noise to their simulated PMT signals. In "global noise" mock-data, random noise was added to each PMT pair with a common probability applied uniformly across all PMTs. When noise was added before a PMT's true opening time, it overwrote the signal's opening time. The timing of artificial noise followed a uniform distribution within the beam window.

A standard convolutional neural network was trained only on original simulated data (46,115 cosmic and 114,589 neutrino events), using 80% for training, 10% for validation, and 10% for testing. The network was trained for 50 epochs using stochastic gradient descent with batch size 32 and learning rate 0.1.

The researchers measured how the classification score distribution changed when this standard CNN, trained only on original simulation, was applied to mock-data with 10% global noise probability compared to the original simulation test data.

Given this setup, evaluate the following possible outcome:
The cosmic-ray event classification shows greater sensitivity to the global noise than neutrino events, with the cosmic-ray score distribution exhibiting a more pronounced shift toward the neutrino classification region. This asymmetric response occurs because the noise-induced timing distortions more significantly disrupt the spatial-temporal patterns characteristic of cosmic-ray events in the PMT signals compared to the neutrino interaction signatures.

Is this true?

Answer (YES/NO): NO